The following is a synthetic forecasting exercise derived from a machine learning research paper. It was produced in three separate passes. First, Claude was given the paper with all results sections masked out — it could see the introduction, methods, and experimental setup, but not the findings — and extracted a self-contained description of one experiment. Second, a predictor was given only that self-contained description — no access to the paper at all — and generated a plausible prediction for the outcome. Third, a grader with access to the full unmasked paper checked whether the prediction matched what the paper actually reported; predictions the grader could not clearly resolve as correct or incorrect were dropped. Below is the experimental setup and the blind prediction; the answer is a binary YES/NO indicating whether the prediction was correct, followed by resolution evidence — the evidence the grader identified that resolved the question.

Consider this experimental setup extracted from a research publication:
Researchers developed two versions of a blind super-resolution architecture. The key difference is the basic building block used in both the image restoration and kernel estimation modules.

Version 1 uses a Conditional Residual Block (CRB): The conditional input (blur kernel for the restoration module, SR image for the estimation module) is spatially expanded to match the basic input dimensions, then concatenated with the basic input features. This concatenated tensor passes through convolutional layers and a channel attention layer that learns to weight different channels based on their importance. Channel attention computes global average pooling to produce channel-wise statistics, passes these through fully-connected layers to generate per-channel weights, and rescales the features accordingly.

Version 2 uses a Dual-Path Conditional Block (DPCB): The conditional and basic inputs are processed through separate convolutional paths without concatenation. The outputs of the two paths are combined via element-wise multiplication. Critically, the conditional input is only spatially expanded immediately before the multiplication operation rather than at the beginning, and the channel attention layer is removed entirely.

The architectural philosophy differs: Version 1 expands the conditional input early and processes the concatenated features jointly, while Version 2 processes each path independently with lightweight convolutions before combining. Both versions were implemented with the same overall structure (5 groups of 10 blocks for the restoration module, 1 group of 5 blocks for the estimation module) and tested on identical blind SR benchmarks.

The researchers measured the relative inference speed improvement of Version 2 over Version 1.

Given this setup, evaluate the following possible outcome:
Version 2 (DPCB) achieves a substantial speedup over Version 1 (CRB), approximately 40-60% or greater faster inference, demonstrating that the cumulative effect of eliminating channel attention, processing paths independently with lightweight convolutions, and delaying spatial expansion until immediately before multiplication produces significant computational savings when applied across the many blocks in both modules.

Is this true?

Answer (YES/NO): NO